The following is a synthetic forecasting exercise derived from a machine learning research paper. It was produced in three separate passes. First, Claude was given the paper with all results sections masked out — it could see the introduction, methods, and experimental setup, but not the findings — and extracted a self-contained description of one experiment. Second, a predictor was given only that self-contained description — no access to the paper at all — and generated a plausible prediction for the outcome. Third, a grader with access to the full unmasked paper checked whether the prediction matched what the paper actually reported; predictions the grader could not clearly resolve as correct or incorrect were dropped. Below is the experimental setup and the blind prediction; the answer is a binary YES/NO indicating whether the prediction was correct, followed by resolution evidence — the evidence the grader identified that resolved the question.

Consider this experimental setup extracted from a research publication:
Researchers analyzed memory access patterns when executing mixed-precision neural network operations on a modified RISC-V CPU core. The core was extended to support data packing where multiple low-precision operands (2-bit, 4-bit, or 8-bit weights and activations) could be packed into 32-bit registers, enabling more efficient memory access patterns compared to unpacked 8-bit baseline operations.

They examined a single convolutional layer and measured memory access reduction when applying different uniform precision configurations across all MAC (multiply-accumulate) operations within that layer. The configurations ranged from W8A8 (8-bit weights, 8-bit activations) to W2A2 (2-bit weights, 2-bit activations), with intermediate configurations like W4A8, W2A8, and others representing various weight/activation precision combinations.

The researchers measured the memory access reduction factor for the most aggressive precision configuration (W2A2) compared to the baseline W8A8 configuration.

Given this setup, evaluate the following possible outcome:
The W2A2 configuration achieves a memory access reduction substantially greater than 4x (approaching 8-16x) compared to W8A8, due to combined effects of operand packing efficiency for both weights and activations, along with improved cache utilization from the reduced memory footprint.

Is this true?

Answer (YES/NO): NO